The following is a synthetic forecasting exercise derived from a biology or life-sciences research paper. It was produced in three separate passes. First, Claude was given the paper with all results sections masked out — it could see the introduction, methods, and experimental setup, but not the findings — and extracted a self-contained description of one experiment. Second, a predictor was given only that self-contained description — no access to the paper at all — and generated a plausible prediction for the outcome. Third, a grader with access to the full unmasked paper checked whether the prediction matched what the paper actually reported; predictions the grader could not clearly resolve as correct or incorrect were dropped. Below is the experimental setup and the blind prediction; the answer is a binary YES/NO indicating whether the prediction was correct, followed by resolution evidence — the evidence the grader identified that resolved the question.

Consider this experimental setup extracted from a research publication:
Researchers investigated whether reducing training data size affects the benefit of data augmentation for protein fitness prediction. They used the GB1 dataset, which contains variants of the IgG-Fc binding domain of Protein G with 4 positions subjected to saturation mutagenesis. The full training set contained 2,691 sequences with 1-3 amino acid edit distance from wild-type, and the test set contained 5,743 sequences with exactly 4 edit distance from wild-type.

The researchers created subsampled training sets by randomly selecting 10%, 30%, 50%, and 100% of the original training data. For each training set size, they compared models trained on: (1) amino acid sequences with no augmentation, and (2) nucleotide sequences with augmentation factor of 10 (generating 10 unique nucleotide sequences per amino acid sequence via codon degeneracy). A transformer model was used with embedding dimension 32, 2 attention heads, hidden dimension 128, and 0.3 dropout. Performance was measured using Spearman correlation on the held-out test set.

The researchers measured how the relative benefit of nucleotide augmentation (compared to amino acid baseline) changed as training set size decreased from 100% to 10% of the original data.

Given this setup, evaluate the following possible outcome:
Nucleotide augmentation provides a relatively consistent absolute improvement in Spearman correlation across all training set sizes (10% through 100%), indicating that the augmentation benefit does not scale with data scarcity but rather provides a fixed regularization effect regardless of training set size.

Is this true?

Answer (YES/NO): NO